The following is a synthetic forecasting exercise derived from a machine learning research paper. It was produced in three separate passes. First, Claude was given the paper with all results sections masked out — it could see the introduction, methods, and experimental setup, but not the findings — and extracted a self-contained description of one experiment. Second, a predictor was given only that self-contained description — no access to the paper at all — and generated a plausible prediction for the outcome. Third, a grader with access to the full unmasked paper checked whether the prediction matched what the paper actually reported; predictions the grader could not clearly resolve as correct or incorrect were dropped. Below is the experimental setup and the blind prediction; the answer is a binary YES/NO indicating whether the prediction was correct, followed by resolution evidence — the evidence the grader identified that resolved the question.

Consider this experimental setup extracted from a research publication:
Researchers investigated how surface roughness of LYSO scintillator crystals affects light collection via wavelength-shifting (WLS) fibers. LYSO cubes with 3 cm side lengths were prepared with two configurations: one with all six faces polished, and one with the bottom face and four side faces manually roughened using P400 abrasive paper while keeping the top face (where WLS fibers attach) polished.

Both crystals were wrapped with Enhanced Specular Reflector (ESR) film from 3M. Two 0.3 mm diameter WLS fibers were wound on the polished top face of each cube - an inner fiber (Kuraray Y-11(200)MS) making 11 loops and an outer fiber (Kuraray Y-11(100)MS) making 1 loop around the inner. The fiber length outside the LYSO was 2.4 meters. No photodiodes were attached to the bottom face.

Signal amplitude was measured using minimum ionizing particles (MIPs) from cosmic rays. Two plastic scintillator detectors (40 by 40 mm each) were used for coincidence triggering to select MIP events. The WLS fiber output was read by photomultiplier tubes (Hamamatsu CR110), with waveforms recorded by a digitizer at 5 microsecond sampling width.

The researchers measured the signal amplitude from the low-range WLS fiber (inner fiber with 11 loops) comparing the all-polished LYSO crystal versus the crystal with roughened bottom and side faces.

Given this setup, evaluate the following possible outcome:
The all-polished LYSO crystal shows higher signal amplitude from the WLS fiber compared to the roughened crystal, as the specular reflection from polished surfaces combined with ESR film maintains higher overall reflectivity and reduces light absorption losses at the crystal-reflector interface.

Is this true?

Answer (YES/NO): NO